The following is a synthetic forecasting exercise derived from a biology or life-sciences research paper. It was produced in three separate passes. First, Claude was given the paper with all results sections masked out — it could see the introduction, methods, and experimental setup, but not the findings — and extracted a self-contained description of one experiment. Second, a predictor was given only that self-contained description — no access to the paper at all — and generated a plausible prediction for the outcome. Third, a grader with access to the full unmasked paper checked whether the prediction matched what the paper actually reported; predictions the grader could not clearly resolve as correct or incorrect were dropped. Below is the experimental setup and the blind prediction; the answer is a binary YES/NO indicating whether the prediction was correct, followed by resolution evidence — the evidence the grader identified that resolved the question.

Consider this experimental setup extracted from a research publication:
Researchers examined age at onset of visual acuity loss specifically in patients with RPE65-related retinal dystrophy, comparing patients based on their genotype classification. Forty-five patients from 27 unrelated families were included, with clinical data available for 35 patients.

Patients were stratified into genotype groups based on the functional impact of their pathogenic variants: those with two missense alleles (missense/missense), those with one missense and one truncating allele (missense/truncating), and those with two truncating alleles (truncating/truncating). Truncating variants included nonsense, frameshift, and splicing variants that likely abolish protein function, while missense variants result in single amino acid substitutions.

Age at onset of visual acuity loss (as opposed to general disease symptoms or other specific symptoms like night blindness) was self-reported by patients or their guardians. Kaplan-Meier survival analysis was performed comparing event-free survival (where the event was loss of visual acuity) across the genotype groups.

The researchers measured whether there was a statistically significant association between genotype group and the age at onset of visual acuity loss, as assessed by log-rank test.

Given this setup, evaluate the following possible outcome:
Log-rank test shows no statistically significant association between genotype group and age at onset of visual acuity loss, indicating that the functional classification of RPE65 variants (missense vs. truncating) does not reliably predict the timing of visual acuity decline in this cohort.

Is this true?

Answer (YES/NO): NO